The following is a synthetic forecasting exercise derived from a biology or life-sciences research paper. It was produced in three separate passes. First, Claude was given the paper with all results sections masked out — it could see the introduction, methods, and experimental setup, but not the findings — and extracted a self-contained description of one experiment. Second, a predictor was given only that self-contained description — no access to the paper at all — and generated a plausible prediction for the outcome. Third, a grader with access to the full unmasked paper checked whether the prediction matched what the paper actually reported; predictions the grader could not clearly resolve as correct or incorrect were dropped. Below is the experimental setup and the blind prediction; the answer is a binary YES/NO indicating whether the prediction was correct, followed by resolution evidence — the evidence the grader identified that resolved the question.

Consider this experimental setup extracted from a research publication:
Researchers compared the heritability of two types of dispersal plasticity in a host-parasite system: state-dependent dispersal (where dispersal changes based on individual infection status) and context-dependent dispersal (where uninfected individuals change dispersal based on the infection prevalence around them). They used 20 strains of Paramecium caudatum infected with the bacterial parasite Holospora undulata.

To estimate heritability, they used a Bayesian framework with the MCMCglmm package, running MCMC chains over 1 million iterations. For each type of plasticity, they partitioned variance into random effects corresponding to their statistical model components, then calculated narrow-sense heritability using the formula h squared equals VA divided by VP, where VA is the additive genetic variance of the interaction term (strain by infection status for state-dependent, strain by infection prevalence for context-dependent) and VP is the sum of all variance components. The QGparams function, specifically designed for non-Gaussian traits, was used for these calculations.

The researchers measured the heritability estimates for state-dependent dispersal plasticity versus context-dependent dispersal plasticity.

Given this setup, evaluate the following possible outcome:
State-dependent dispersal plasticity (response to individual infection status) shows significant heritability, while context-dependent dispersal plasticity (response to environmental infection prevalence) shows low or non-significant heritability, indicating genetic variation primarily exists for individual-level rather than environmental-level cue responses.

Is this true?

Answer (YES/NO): YES